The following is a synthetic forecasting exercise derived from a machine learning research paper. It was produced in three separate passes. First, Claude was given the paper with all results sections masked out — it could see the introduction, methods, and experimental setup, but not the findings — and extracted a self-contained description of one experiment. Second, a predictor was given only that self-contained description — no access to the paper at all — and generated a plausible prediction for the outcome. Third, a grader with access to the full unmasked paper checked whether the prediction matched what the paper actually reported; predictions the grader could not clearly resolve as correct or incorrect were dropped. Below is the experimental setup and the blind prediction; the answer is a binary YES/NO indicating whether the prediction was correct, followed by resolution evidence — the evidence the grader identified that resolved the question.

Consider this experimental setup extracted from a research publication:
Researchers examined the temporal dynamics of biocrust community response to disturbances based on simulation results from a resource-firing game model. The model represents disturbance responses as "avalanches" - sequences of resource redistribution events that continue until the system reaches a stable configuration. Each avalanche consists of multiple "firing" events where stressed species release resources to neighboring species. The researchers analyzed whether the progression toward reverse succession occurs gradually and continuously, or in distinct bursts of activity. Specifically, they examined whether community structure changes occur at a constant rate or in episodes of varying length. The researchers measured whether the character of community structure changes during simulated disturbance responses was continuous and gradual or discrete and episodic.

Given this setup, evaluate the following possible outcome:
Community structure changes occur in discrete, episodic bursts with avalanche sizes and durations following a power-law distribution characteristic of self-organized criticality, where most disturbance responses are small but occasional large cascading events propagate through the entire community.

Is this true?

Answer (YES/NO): NO